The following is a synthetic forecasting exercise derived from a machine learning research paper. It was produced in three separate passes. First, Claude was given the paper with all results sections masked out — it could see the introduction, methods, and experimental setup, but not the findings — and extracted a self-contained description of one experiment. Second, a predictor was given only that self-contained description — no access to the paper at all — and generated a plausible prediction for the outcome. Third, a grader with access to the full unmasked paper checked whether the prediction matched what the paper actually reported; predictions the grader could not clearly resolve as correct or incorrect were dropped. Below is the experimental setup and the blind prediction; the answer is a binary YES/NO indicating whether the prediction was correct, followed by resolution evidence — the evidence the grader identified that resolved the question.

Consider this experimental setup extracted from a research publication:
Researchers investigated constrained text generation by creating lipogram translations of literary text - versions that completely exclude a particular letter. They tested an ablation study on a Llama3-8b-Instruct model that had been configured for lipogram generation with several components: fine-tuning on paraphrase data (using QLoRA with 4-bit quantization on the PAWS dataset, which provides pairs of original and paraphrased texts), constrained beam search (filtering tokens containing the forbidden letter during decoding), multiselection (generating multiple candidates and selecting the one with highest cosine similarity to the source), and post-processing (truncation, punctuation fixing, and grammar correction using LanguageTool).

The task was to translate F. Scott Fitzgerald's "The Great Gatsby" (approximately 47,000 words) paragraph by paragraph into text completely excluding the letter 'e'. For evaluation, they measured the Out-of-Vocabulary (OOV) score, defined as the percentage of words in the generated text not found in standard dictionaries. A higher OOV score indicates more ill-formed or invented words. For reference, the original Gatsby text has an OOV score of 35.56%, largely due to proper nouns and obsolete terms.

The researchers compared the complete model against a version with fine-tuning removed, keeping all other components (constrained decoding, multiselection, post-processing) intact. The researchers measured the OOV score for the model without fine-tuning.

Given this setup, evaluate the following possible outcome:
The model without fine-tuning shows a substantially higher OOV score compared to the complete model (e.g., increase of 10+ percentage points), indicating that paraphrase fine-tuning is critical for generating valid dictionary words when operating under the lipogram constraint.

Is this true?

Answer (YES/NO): YES